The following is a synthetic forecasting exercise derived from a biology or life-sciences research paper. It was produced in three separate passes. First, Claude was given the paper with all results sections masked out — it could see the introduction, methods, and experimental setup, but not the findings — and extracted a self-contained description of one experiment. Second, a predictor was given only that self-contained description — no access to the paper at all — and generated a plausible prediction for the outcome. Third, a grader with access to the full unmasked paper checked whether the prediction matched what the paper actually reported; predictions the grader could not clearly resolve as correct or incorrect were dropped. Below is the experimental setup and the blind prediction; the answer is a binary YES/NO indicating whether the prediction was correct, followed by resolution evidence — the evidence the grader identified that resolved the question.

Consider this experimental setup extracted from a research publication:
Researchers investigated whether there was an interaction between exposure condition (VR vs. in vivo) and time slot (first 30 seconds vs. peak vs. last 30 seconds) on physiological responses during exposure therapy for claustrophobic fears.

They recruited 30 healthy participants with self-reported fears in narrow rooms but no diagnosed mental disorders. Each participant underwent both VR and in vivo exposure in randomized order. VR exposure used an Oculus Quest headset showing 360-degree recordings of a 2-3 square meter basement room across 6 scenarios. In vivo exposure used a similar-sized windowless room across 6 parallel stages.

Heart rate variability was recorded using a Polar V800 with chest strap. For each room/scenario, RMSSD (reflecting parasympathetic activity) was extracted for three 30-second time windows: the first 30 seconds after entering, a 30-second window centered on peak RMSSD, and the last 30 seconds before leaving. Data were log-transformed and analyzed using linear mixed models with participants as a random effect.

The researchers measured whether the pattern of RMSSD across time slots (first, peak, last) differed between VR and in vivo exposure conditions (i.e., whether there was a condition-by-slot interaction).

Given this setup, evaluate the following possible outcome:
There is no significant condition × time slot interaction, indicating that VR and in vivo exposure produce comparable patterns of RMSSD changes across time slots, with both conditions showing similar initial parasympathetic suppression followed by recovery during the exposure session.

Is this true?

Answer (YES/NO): YES